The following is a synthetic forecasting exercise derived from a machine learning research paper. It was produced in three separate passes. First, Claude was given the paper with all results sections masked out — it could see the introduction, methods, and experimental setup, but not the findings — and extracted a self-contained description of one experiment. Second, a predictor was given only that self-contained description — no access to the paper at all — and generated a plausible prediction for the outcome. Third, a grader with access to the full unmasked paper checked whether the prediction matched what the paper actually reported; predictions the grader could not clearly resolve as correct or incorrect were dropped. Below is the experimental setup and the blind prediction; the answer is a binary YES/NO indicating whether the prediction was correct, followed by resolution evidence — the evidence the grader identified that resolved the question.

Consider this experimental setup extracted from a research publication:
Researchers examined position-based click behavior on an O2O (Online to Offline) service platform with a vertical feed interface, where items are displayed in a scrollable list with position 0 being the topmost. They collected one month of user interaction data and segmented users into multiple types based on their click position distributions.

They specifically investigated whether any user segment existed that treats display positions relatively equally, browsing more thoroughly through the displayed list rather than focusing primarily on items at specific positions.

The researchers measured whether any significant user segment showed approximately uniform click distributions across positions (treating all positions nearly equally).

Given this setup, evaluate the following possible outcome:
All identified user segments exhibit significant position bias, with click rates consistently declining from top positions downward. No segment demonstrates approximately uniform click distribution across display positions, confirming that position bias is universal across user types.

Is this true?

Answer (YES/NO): NO